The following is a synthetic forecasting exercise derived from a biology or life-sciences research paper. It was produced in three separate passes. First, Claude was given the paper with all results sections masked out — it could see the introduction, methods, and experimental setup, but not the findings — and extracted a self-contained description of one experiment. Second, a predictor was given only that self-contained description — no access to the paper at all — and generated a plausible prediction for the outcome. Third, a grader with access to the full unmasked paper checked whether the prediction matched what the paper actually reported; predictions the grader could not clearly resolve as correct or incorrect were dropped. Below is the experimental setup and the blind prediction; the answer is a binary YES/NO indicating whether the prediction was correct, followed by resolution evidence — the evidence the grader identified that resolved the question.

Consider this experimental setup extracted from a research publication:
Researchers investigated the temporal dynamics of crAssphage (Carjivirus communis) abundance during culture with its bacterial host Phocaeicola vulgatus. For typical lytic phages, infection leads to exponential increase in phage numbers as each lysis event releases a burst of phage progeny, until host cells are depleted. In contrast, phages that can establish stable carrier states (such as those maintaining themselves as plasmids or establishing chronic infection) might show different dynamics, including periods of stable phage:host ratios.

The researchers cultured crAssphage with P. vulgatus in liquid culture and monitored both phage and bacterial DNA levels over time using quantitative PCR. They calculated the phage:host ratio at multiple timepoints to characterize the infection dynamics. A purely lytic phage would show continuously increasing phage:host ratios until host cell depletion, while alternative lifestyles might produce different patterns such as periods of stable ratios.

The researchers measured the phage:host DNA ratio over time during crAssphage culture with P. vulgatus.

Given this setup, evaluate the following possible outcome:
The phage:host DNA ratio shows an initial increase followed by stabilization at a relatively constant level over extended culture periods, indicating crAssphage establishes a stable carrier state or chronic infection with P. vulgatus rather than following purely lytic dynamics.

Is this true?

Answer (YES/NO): YES